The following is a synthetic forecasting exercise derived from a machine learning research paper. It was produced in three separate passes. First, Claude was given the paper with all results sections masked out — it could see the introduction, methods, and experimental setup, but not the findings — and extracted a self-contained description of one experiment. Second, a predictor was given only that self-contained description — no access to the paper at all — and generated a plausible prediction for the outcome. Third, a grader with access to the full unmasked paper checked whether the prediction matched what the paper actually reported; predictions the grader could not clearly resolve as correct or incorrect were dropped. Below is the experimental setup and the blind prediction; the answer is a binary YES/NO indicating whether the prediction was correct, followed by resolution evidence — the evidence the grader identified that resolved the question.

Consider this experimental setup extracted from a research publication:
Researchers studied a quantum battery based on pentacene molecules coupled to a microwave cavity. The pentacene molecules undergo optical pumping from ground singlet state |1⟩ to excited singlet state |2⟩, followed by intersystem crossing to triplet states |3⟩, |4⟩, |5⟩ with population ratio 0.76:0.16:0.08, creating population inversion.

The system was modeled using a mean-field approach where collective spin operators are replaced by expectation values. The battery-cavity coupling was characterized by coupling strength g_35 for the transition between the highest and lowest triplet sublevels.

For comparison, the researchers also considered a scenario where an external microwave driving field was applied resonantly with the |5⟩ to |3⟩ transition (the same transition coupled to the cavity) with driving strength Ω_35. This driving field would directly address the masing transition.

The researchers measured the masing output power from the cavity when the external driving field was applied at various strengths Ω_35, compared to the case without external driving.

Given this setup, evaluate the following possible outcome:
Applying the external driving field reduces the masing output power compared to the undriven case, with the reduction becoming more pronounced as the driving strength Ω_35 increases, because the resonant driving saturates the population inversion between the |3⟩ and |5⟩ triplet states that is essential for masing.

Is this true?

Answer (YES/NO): NO